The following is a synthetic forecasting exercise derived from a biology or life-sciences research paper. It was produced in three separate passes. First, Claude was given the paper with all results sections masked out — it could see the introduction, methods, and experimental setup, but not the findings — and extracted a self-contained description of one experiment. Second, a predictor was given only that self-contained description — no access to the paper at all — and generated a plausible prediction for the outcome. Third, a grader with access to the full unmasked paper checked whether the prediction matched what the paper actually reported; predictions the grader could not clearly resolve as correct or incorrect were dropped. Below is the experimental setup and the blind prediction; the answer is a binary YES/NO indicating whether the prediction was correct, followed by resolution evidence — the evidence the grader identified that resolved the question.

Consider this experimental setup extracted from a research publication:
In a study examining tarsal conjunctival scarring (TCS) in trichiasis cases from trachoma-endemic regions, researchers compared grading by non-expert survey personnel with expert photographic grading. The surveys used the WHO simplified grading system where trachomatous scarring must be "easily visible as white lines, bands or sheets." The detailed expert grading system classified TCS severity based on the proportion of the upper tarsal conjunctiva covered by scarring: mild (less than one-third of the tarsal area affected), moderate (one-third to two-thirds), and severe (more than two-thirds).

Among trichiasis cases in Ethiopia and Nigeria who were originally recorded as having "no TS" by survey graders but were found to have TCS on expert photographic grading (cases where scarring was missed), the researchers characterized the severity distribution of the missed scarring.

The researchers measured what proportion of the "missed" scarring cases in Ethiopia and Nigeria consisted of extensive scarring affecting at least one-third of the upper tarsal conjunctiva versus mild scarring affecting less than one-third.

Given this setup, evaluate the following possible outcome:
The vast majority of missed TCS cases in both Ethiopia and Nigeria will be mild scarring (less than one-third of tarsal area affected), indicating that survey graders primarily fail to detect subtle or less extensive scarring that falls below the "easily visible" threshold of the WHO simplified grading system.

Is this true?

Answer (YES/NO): NO